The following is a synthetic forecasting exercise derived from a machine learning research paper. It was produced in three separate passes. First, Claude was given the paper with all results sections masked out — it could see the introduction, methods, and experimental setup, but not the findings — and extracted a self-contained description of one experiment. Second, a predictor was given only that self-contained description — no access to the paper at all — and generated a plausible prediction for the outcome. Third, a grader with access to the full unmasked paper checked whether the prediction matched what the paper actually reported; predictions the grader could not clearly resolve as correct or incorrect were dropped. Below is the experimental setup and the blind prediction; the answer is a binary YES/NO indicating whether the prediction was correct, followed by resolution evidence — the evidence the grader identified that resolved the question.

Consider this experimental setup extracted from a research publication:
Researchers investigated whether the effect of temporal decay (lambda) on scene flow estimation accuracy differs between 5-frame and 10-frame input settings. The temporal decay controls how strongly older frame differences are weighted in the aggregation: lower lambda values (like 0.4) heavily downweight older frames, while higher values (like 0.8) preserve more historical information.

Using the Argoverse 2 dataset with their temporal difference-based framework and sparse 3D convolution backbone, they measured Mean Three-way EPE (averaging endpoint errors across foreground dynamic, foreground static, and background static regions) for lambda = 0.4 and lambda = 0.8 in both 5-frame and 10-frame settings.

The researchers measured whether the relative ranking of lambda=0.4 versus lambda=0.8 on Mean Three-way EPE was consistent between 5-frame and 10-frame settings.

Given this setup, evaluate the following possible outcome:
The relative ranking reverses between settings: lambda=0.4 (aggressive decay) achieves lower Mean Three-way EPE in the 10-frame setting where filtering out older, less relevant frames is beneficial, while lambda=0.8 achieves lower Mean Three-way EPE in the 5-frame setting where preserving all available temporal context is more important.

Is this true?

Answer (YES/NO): NO